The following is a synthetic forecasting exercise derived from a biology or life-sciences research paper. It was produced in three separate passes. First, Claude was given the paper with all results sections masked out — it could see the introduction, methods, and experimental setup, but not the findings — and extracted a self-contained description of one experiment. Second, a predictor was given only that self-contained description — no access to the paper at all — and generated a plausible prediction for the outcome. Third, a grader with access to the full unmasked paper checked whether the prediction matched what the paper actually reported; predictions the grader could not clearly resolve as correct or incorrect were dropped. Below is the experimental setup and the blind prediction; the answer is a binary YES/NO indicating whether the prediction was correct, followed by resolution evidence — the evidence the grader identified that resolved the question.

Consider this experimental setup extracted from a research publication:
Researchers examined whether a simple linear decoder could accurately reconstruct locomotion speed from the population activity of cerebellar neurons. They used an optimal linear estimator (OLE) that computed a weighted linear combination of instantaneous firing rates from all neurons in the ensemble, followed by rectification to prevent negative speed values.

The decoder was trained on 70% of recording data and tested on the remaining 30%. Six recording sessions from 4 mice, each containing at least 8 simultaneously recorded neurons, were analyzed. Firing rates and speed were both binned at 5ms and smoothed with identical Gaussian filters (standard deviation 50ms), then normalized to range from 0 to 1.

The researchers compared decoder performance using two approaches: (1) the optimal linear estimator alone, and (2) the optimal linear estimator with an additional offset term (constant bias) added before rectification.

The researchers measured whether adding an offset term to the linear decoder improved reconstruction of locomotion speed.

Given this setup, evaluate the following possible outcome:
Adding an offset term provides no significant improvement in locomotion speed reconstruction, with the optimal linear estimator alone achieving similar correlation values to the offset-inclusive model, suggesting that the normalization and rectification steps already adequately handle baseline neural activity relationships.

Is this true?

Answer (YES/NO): YES